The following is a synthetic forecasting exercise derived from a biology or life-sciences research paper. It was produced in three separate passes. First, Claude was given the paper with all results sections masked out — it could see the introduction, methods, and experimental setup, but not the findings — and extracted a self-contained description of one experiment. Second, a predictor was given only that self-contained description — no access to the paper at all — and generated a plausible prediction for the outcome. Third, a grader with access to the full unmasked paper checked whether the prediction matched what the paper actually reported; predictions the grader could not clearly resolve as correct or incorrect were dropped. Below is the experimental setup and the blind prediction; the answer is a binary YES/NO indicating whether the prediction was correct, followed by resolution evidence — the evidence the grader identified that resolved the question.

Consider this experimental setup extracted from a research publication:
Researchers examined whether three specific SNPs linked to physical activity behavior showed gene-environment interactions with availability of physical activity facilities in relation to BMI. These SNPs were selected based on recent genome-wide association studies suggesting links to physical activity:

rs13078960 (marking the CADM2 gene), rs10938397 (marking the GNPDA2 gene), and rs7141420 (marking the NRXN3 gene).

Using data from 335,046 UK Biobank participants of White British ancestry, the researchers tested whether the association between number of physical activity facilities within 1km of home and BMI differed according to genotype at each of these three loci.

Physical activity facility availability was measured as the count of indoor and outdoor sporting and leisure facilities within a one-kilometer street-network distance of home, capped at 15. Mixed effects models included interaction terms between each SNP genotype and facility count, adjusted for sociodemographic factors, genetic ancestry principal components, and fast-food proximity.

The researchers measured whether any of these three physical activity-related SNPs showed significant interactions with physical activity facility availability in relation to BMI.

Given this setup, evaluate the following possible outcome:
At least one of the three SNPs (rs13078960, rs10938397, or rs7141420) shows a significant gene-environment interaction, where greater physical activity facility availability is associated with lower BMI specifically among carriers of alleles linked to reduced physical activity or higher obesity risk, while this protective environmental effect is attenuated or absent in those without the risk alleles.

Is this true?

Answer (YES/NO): NO